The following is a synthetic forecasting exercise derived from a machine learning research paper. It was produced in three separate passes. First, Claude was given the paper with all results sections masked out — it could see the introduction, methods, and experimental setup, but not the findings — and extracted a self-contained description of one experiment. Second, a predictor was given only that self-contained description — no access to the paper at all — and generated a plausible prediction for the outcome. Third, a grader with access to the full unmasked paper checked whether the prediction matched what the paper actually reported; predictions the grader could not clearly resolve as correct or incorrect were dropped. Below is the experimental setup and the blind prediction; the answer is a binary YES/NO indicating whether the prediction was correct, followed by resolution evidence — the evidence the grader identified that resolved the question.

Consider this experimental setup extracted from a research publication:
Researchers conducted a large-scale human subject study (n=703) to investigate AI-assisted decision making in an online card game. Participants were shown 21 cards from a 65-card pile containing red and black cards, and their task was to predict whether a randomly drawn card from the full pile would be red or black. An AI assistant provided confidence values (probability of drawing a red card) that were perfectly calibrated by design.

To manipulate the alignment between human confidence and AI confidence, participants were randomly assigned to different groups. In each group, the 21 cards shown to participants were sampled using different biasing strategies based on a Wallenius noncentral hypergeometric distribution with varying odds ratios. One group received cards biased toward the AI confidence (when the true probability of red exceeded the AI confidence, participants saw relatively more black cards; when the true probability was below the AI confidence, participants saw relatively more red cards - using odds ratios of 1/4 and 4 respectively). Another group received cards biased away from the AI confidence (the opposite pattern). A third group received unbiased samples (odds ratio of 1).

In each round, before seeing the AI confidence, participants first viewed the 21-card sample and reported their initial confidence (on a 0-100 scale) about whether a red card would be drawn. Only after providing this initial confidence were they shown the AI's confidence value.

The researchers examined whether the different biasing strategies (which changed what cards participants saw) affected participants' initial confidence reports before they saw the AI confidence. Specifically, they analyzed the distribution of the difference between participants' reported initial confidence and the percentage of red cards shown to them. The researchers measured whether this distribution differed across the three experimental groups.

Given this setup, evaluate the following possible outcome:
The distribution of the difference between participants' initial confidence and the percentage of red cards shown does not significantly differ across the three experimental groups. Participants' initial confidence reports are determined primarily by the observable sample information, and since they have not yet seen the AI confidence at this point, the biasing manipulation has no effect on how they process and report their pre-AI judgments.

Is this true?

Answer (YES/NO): YES